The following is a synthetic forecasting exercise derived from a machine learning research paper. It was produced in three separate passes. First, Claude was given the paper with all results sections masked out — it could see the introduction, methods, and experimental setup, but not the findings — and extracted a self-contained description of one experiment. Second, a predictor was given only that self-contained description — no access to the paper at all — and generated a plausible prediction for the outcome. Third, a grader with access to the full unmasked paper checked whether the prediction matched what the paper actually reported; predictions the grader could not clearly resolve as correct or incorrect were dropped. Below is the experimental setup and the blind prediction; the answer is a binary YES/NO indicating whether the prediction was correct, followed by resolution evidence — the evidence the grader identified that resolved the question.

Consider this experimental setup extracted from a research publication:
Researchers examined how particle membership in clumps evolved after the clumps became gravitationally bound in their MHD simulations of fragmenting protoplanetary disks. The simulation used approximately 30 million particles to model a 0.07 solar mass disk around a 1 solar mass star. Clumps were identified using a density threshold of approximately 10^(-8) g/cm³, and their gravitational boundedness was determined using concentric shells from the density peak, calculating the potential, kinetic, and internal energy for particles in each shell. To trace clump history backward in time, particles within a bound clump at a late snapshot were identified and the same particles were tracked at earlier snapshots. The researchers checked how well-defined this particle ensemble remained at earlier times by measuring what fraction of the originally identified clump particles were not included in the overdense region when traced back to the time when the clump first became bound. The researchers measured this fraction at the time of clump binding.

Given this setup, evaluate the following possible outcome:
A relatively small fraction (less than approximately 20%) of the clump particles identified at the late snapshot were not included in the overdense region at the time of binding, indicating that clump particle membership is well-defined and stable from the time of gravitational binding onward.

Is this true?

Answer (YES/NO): YES